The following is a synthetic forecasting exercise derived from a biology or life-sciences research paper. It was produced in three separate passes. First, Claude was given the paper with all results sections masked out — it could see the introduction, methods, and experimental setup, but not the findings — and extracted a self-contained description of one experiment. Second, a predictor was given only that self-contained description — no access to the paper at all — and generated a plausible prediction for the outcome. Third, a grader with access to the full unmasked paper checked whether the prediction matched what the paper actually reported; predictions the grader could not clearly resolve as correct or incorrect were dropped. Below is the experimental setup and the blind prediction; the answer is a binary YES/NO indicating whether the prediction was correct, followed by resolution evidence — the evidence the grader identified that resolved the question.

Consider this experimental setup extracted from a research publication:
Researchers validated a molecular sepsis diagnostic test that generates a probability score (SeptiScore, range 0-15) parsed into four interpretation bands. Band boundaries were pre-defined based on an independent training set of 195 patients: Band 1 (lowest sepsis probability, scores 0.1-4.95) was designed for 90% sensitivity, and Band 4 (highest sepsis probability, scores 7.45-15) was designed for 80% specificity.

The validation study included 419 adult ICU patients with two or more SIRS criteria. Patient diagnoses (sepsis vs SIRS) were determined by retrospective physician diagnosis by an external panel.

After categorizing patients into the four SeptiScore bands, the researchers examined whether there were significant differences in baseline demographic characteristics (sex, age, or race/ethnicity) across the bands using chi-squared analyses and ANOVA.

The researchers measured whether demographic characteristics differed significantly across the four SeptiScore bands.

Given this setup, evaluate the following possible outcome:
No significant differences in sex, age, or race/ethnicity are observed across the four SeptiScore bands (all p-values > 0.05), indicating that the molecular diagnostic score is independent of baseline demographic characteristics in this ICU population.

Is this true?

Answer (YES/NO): YES